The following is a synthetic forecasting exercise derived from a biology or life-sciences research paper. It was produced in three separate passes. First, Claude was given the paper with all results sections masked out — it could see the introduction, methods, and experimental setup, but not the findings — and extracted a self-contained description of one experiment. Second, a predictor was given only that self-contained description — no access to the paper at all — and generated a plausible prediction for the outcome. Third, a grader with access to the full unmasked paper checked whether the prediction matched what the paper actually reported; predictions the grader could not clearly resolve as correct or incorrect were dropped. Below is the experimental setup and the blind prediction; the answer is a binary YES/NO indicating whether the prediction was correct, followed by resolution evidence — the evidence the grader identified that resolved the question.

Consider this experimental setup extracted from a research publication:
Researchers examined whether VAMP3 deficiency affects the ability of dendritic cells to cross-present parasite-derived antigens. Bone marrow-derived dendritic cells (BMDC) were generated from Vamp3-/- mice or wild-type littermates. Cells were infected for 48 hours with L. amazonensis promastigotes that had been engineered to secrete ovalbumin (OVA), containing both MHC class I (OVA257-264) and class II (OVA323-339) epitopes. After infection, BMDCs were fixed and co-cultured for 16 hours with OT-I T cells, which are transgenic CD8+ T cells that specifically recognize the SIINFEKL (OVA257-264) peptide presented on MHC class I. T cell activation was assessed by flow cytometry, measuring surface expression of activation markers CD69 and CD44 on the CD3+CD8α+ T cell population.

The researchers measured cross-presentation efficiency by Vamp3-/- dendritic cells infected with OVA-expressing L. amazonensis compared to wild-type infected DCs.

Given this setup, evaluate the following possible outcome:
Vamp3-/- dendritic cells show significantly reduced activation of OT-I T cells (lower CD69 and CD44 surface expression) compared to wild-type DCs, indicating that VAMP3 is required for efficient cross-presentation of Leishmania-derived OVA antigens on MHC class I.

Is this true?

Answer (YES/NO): NO